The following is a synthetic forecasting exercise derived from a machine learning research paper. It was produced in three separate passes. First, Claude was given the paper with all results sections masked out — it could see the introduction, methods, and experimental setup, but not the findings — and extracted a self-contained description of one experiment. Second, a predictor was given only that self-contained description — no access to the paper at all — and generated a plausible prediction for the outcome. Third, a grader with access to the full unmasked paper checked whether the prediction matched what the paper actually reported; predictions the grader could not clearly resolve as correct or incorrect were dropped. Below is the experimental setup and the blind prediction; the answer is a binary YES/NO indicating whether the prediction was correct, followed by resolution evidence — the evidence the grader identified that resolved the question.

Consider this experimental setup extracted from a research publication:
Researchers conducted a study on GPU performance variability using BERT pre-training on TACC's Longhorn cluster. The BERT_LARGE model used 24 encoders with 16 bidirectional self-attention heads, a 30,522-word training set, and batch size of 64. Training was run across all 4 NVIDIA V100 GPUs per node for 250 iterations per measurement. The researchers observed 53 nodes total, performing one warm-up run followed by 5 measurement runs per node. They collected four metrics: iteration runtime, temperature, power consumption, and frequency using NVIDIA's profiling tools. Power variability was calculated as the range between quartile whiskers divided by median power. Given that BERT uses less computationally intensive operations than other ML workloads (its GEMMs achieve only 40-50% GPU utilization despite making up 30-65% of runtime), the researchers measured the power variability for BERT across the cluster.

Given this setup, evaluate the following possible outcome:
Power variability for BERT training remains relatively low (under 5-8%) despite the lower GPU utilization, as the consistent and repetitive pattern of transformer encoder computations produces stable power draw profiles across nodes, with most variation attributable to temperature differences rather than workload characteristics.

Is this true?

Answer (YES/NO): NO